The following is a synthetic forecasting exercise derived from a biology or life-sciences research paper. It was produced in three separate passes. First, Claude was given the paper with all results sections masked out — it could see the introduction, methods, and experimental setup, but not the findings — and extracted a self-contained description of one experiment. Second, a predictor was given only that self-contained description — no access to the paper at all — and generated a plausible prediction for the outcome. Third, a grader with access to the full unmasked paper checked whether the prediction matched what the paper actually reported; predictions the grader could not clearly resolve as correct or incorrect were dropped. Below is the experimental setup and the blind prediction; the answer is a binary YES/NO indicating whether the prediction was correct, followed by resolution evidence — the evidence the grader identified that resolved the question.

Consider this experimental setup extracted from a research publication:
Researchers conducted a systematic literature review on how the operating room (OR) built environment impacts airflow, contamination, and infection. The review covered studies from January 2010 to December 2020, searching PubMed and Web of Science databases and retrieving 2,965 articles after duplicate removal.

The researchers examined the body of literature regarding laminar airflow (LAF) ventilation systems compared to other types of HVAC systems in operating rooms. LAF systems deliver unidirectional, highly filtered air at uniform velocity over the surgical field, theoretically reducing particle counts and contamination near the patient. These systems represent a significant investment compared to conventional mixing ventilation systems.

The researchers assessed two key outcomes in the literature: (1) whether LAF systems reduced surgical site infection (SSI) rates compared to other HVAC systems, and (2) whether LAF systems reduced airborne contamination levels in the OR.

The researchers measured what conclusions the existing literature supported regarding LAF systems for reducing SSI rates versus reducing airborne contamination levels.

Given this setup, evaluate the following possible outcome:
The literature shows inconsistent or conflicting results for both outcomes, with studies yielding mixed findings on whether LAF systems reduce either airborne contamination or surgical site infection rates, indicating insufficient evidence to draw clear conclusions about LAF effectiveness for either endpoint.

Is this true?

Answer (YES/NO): NO